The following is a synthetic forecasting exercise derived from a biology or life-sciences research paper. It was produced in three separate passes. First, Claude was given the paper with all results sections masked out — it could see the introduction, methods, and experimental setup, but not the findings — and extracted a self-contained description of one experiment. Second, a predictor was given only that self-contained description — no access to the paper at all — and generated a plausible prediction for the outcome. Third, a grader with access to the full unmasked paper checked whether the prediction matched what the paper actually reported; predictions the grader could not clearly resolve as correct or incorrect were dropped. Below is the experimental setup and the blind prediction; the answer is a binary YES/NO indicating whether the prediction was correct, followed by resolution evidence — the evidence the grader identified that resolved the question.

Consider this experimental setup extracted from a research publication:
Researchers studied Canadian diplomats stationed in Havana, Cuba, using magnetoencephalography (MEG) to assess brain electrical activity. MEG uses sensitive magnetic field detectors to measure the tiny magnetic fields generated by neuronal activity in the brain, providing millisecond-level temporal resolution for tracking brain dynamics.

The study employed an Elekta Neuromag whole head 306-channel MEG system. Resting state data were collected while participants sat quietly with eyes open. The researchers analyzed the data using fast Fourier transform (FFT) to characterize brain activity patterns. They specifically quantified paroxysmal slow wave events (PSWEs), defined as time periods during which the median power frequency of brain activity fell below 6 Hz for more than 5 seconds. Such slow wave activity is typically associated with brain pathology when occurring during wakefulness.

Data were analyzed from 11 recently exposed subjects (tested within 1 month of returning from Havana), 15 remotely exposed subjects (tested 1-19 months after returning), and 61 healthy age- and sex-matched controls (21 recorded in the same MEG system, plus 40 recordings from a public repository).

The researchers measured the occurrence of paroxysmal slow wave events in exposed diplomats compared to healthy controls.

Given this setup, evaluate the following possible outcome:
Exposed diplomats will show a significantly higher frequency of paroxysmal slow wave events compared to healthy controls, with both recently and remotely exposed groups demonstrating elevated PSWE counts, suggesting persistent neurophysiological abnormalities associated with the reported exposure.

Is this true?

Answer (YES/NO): YES